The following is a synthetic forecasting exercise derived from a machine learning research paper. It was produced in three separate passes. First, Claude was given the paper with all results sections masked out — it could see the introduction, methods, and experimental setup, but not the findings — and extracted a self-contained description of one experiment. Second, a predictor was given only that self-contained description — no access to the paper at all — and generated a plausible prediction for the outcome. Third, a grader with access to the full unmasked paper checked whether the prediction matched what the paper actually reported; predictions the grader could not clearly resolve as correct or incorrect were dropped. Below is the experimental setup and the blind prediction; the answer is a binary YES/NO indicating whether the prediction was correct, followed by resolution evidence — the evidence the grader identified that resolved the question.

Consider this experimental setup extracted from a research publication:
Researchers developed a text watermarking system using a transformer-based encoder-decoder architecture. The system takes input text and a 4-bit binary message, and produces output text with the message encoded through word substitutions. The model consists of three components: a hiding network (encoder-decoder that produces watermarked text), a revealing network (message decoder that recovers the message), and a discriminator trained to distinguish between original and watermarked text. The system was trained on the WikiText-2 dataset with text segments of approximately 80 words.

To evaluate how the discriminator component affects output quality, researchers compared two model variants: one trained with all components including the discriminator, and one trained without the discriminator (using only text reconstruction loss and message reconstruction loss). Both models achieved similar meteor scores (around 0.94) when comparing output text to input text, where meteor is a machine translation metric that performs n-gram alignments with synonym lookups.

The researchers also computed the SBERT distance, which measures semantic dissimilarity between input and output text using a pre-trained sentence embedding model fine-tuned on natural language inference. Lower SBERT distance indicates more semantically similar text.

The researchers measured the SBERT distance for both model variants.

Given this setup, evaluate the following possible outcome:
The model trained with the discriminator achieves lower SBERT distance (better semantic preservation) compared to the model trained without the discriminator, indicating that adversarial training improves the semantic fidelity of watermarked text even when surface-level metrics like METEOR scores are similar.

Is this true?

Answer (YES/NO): YES